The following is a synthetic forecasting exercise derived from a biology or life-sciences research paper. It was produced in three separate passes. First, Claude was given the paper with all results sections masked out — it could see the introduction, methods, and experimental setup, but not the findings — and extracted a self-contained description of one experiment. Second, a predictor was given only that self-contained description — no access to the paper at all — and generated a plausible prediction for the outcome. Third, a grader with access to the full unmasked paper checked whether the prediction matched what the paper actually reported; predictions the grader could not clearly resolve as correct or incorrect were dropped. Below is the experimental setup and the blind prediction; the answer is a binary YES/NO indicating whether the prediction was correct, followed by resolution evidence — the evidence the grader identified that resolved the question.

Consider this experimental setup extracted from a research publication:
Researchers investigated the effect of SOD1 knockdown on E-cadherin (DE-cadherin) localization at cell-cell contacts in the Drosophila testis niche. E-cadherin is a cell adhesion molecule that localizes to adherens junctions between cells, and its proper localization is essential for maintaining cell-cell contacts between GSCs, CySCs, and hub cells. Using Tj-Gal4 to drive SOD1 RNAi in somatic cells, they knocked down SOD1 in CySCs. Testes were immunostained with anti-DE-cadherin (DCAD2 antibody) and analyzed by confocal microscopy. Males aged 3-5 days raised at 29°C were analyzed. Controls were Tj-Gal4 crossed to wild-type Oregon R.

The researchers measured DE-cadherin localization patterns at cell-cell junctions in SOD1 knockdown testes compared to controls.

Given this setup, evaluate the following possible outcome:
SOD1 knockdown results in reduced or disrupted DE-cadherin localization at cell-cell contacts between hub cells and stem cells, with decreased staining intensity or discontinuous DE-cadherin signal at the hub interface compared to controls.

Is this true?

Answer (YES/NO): YES